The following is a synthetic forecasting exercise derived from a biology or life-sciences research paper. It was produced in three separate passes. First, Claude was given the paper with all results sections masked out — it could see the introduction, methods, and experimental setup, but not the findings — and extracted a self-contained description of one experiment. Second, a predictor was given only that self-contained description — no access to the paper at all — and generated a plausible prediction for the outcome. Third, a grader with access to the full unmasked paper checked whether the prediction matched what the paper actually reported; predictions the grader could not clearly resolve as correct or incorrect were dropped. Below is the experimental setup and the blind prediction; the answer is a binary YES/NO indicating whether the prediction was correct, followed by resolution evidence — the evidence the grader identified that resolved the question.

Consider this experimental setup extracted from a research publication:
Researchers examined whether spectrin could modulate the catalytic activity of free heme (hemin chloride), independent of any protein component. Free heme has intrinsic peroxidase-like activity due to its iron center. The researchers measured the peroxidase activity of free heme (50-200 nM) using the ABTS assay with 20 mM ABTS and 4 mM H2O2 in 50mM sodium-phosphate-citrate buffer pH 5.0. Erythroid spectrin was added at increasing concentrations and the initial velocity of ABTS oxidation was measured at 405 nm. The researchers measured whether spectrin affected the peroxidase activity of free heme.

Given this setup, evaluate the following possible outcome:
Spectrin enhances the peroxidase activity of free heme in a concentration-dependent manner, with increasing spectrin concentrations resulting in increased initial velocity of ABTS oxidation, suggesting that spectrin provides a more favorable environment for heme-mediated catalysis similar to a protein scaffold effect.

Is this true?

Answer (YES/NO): YES